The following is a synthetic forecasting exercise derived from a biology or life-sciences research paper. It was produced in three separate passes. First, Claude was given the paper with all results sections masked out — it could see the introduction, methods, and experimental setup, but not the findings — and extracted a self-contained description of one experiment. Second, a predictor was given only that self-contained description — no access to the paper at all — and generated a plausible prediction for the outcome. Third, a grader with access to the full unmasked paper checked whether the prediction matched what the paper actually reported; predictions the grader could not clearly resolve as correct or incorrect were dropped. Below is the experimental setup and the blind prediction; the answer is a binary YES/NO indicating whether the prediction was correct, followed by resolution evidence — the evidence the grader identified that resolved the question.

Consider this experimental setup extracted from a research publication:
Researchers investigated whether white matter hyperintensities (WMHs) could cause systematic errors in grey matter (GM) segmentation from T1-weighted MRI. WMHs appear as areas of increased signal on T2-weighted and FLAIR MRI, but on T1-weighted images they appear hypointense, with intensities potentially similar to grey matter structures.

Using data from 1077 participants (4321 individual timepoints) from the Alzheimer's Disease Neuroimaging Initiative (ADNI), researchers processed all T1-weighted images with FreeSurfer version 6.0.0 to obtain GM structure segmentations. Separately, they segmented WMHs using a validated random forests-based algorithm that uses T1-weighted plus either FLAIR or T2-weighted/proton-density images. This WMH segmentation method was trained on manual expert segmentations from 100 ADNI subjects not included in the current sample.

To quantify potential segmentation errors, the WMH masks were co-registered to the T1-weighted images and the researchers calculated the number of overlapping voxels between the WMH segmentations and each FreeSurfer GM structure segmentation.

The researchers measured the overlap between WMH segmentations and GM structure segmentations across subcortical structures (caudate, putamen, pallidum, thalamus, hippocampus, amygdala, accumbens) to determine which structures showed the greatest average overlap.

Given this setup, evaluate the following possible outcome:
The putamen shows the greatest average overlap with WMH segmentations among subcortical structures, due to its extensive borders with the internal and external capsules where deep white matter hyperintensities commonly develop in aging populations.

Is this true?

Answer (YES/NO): NO